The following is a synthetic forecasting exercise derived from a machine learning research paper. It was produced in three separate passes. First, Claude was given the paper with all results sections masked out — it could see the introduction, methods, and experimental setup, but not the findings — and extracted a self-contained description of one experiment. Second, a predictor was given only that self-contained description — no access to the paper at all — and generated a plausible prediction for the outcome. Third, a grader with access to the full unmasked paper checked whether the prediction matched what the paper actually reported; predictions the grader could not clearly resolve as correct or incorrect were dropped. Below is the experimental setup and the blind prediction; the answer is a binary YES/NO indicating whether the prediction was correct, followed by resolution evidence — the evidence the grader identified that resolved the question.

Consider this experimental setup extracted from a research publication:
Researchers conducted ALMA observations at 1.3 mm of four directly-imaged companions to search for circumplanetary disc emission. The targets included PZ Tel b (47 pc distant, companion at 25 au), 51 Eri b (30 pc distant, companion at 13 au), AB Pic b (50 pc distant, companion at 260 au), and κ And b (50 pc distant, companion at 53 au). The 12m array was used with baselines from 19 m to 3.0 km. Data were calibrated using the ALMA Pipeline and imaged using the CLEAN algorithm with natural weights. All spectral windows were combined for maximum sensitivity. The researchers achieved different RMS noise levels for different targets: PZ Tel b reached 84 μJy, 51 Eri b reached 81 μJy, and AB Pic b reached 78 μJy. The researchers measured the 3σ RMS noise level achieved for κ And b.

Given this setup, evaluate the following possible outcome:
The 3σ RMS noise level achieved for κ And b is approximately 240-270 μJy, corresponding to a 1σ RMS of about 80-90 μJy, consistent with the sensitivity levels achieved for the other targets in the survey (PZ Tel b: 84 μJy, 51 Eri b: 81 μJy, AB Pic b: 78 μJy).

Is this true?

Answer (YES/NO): NO